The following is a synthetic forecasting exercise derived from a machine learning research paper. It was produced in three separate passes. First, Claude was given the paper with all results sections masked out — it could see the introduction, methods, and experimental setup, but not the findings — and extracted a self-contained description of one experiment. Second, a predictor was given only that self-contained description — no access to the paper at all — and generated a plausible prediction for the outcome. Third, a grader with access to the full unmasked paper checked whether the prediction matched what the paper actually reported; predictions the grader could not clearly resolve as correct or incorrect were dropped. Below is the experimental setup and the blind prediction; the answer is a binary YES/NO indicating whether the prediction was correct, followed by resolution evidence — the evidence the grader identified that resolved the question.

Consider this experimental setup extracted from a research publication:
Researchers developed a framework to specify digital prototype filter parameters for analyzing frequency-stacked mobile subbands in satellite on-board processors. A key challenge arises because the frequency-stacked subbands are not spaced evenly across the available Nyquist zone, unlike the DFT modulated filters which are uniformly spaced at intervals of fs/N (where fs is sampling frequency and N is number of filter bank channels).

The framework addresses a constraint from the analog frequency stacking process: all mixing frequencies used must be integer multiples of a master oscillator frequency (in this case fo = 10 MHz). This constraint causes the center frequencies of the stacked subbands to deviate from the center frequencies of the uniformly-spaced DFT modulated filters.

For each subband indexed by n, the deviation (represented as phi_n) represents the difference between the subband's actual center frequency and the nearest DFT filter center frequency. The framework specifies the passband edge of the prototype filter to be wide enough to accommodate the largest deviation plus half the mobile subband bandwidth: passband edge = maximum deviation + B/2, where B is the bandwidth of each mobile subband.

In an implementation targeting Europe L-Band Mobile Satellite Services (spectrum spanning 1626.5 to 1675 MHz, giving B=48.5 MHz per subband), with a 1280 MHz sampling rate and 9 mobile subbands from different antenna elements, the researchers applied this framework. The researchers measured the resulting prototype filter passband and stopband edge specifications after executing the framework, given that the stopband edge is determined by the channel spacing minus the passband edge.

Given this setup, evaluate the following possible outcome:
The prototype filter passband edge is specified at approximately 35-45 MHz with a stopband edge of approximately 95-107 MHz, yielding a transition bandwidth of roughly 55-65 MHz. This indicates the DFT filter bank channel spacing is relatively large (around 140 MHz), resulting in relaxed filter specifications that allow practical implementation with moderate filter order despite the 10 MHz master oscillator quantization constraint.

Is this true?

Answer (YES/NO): NO